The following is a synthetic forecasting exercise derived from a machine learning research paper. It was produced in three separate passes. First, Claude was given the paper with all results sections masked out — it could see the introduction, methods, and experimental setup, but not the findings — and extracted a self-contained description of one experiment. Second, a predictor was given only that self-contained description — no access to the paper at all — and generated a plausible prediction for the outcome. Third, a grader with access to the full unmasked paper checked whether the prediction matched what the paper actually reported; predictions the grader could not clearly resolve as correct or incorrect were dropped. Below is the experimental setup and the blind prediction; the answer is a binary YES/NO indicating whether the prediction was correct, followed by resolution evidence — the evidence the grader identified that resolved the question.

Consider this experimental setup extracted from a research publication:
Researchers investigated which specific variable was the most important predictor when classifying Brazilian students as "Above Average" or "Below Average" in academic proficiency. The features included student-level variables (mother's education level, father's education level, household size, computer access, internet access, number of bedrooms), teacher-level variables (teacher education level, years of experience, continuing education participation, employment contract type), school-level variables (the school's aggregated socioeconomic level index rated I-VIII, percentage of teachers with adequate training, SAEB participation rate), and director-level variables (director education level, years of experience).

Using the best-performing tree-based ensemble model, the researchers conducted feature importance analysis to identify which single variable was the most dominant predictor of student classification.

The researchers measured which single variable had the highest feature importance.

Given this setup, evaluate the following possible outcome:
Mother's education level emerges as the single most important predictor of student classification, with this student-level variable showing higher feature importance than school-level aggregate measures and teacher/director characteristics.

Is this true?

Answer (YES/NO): NO